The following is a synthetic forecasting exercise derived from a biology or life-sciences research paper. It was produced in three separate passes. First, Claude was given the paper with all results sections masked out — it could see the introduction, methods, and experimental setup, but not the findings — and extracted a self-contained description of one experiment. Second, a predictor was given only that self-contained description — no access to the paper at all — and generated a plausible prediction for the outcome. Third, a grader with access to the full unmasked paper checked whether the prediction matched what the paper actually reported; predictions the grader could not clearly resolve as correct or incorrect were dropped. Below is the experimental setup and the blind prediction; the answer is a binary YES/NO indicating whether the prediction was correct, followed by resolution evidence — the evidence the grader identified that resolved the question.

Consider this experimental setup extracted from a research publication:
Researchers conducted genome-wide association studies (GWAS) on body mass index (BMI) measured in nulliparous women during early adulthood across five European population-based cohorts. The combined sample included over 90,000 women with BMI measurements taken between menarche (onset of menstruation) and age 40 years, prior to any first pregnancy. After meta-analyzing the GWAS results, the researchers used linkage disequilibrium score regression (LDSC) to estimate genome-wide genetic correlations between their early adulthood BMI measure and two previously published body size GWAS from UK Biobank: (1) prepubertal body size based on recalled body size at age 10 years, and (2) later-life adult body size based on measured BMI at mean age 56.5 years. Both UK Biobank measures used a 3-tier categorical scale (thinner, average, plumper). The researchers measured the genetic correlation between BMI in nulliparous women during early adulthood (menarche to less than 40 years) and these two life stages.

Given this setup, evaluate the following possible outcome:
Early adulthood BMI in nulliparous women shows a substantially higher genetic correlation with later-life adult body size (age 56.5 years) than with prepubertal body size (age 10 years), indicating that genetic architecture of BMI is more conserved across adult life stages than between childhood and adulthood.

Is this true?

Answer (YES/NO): NO